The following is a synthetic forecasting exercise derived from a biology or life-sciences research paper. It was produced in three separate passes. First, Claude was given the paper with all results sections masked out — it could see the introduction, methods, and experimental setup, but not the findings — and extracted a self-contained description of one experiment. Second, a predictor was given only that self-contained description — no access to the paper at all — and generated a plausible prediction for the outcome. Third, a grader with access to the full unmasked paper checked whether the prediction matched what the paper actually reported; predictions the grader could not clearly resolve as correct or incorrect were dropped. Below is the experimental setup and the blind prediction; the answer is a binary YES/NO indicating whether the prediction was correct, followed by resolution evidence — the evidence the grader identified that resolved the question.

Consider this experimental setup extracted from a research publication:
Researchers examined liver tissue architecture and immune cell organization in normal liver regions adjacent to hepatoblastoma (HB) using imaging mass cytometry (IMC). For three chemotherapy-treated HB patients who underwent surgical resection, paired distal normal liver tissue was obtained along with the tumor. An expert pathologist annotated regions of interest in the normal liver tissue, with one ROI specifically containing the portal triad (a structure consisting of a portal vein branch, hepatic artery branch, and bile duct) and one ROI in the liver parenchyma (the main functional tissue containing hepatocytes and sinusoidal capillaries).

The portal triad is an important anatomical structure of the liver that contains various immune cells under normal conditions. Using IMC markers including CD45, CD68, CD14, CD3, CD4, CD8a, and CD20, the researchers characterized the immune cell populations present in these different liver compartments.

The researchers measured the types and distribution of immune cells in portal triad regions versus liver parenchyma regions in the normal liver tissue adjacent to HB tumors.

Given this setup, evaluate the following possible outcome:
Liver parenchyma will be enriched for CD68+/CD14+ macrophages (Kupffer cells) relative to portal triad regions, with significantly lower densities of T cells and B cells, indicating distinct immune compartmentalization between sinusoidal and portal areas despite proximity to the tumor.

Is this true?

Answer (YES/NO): NO